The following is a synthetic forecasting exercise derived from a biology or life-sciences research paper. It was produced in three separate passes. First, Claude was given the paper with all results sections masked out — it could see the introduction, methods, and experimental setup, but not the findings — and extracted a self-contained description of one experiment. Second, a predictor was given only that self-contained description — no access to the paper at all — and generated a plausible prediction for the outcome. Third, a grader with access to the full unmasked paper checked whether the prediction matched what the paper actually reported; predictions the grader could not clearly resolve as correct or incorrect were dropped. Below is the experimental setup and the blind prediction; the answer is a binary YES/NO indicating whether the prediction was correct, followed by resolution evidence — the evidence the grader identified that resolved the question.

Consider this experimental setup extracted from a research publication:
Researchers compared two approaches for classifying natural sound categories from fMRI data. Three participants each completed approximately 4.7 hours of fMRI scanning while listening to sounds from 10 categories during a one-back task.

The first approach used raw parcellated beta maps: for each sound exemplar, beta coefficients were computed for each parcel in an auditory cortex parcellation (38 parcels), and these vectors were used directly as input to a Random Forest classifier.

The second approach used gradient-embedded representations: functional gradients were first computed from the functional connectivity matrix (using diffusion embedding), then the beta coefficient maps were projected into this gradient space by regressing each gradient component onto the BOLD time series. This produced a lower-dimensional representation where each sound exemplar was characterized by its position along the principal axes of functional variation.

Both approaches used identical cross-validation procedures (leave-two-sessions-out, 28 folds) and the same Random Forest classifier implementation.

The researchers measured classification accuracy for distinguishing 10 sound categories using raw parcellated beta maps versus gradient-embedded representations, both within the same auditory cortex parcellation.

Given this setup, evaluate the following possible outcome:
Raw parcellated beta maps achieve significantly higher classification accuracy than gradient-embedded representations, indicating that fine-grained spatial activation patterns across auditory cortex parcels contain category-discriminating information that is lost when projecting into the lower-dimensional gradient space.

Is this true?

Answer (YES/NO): NO